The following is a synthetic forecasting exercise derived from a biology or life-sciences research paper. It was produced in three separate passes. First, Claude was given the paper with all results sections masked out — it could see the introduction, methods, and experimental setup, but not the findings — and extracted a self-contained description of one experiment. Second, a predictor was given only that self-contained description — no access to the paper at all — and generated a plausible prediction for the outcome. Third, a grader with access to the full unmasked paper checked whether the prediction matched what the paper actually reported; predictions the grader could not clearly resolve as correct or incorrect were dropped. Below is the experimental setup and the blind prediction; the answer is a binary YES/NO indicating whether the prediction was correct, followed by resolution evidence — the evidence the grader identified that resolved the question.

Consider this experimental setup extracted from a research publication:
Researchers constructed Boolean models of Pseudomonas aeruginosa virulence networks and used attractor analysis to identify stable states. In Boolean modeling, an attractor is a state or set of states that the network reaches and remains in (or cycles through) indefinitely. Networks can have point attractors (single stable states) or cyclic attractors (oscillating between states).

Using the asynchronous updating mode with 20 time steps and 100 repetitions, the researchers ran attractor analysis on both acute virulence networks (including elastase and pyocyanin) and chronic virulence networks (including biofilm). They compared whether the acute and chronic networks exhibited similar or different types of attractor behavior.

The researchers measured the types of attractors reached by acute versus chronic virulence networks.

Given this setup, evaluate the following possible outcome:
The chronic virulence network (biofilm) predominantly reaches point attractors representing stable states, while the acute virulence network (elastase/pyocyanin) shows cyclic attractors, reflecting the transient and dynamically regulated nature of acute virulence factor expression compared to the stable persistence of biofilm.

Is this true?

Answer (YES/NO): NO